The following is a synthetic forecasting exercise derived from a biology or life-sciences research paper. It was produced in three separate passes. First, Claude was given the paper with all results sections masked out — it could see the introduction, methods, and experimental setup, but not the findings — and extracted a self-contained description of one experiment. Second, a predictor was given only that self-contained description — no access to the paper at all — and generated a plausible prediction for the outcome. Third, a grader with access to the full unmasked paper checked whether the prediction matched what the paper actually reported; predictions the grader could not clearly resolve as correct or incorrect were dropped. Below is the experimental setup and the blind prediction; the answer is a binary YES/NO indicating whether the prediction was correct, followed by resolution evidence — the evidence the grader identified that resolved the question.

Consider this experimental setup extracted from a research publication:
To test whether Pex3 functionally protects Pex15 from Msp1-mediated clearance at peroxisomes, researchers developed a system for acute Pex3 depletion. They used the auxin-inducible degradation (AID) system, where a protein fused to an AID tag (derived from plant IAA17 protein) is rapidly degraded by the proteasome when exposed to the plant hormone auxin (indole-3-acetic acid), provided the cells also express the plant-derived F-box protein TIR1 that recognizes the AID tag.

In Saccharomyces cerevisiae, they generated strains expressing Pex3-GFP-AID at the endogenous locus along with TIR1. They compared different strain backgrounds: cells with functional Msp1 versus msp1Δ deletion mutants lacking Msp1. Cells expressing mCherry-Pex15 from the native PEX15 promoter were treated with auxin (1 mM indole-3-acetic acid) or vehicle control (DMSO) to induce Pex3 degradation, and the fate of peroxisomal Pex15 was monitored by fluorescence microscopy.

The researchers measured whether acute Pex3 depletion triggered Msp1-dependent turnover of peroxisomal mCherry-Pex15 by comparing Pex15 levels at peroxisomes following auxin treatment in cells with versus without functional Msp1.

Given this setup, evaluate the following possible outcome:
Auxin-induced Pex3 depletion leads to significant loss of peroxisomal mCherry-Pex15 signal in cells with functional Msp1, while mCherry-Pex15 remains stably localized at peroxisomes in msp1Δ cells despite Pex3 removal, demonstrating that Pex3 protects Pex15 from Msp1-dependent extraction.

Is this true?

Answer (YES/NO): YES